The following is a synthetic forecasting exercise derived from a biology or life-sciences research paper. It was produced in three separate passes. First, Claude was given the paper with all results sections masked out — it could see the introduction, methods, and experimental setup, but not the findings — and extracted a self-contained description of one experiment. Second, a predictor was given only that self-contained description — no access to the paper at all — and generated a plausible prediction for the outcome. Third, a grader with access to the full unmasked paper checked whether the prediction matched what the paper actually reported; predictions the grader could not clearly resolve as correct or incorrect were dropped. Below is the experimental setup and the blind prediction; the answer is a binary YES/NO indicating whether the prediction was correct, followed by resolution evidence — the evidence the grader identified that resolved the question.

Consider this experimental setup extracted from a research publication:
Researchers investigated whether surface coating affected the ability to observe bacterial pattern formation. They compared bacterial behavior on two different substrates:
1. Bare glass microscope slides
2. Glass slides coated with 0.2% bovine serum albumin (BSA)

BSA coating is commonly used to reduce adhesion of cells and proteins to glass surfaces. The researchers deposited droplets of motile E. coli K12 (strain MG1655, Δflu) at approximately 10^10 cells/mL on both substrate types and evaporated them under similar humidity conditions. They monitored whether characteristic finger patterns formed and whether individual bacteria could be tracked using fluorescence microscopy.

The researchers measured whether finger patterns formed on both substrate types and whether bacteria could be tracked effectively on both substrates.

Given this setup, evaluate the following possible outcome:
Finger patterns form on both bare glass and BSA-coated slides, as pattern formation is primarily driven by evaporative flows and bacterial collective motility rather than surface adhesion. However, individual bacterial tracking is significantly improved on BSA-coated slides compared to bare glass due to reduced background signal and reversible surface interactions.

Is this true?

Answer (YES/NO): YES